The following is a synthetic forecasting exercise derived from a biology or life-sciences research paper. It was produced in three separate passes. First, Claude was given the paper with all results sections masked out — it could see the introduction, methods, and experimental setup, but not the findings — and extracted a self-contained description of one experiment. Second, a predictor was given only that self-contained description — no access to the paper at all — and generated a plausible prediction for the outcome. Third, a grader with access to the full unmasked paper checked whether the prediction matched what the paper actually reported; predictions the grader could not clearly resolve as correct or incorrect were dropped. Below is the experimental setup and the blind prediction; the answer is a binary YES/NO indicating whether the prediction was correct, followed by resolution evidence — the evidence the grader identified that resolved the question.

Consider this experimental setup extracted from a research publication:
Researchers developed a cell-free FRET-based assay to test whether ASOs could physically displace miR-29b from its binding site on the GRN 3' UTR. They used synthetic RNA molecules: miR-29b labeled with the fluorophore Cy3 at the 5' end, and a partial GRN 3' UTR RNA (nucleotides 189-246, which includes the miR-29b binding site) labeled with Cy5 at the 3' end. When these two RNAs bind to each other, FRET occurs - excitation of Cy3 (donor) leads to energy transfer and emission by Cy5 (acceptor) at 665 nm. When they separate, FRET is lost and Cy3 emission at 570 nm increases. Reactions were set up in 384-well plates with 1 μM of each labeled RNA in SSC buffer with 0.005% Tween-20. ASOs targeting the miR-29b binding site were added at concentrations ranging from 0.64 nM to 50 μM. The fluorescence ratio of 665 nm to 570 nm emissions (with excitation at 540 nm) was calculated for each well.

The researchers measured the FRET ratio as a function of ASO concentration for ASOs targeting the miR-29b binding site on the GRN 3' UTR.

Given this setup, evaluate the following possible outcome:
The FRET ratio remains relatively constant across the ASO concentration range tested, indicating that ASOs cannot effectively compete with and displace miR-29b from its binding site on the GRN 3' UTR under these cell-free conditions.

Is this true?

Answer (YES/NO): NO